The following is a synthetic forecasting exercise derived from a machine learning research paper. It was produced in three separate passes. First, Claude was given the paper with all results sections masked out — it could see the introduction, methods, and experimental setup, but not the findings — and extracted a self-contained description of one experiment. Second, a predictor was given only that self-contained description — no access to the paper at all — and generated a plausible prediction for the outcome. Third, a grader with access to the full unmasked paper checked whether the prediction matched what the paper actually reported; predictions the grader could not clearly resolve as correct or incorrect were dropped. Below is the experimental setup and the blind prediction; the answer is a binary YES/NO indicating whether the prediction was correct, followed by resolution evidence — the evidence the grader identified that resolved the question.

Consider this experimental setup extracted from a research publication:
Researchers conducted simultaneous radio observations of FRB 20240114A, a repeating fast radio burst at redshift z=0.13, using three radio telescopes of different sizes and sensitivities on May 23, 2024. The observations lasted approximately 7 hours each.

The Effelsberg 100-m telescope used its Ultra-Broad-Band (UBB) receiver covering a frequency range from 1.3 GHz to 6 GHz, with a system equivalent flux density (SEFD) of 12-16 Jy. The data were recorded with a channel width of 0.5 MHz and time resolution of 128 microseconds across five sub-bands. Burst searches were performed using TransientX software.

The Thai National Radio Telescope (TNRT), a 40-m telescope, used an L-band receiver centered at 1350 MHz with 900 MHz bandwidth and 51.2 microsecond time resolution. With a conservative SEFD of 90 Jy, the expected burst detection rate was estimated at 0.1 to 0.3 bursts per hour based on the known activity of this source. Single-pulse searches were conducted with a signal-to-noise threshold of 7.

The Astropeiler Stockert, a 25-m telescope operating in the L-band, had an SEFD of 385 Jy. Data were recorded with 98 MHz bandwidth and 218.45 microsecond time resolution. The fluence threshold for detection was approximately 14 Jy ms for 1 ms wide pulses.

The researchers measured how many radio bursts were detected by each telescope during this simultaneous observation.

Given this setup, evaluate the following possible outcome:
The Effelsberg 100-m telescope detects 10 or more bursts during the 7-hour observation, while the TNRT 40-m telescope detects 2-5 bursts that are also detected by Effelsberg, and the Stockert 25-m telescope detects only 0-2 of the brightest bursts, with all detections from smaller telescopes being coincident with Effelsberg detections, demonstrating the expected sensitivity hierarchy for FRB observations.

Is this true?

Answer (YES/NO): NO